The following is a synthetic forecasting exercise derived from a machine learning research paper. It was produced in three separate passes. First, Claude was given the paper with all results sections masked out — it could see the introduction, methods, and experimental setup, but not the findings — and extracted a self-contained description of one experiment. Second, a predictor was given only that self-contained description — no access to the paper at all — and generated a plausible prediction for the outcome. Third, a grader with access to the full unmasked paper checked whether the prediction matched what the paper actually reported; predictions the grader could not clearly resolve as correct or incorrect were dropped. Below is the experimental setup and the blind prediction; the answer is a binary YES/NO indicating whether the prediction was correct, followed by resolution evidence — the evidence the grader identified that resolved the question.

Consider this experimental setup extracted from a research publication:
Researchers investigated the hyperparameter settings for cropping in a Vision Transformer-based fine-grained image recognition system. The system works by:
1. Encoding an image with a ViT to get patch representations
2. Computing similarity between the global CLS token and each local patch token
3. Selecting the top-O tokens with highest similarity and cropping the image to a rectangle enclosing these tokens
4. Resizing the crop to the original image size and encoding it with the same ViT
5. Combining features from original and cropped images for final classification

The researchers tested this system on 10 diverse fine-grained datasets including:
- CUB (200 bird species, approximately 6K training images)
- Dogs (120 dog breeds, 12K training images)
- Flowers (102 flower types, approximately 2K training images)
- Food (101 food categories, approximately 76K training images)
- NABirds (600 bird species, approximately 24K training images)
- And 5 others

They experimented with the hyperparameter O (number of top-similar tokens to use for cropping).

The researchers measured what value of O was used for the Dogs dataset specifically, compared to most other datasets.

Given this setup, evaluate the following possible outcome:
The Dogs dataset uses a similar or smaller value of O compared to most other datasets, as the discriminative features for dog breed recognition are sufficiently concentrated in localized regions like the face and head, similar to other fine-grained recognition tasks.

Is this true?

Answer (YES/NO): NO